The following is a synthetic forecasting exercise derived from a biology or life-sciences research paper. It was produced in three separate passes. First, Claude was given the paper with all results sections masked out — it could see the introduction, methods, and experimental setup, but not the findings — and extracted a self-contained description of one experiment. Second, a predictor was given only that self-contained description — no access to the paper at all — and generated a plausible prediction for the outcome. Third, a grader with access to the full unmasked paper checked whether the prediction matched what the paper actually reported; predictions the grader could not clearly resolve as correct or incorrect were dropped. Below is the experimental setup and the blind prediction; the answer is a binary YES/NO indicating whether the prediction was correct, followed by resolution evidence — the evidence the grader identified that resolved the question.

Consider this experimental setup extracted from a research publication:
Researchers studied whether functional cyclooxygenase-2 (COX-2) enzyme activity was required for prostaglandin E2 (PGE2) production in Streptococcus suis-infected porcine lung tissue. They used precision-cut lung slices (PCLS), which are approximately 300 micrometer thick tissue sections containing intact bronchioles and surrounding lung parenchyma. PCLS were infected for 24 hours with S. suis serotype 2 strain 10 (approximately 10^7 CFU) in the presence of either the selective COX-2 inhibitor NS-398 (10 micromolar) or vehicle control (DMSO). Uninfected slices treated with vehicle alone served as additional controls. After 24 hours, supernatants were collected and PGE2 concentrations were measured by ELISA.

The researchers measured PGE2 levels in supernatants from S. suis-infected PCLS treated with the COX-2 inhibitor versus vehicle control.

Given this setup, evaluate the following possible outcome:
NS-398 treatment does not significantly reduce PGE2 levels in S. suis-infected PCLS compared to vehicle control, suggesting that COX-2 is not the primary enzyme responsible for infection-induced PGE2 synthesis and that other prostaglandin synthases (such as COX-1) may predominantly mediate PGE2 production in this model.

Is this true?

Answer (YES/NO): NO